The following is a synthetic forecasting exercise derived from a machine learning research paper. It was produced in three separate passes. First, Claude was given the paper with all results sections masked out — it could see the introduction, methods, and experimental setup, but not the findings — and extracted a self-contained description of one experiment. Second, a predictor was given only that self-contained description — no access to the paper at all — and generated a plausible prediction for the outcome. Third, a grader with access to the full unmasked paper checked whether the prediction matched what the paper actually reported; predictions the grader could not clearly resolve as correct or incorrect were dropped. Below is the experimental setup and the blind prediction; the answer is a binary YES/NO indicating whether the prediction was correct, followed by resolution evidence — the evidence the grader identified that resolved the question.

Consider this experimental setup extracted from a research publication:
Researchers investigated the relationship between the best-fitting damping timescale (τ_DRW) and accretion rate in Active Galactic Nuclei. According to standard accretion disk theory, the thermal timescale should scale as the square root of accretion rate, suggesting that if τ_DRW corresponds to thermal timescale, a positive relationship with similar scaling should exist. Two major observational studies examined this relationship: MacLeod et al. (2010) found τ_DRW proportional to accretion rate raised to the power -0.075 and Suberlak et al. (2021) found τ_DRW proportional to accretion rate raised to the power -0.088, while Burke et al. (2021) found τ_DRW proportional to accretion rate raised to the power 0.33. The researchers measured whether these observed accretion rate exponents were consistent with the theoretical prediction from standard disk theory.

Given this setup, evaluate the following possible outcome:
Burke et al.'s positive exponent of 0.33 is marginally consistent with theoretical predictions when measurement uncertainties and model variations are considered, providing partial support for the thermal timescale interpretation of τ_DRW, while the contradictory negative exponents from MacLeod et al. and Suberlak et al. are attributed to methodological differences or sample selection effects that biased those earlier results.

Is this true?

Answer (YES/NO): NO